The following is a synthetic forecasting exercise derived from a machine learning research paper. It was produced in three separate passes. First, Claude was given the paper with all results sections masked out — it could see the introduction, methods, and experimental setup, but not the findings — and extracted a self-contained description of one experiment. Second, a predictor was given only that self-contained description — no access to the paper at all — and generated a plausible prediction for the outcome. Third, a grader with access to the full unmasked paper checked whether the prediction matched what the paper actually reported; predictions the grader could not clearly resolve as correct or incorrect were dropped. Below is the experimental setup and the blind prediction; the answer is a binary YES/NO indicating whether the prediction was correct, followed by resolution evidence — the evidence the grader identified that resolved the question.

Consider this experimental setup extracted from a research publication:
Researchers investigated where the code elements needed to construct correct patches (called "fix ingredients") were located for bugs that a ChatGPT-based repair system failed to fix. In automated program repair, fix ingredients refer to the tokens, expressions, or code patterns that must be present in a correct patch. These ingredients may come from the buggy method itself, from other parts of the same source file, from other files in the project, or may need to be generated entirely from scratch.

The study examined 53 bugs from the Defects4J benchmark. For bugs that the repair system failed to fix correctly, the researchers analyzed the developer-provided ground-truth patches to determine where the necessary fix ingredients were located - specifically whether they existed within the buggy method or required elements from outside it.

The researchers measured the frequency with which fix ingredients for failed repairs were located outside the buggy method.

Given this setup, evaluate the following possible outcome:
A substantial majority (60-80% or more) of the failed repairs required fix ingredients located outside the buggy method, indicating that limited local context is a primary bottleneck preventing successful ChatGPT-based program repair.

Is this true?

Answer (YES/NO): YES